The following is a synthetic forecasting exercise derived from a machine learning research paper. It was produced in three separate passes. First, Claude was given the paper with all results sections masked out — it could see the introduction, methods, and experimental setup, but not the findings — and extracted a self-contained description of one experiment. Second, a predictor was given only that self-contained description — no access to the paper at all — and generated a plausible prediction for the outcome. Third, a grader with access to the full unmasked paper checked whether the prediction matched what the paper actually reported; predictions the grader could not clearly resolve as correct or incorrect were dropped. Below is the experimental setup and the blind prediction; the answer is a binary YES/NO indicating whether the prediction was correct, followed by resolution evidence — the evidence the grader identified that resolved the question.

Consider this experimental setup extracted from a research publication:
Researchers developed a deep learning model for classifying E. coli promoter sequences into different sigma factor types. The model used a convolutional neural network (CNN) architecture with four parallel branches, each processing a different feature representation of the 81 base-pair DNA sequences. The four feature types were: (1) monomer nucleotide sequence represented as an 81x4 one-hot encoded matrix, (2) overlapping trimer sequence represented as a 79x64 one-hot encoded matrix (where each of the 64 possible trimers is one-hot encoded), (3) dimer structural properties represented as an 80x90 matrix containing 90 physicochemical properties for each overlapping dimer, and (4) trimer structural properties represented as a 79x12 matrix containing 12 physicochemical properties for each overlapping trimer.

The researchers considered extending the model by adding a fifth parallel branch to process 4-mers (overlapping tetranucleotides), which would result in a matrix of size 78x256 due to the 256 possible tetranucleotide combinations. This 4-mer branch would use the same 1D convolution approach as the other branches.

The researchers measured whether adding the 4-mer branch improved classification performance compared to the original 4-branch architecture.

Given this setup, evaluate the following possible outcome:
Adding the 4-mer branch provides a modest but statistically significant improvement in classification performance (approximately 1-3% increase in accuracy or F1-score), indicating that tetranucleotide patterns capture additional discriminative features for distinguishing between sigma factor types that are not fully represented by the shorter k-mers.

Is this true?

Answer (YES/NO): NO